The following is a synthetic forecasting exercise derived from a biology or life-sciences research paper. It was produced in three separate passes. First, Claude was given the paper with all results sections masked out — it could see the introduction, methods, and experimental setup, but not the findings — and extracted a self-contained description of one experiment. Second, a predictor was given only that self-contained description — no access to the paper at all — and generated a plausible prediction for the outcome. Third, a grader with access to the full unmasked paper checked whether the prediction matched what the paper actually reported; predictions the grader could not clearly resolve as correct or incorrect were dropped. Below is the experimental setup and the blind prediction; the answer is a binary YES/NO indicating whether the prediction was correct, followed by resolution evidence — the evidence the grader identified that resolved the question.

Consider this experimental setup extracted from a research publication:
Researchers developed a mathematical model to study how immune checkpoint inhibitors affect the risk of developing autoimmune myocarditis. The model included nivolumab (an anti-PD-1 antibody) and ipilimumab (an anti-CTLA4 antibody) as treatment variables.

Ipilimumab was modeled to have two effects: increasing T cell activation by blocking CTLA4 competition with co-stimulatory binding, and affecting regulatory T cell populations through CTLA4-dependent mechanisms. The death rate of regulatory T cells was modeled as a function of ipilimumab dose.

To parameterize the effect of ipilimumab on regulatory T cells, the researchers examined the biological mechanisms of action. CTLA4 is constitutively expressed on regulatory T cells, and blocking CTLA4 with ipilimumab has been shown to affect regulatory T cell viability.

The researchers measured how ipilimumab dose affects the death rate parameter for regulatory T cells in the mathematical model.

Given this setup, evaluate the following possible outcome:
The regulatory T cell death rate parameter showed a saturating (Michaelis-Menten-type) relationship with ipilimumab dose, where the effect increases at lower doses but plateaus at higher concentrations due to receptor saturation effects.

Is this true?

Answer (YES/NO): NO